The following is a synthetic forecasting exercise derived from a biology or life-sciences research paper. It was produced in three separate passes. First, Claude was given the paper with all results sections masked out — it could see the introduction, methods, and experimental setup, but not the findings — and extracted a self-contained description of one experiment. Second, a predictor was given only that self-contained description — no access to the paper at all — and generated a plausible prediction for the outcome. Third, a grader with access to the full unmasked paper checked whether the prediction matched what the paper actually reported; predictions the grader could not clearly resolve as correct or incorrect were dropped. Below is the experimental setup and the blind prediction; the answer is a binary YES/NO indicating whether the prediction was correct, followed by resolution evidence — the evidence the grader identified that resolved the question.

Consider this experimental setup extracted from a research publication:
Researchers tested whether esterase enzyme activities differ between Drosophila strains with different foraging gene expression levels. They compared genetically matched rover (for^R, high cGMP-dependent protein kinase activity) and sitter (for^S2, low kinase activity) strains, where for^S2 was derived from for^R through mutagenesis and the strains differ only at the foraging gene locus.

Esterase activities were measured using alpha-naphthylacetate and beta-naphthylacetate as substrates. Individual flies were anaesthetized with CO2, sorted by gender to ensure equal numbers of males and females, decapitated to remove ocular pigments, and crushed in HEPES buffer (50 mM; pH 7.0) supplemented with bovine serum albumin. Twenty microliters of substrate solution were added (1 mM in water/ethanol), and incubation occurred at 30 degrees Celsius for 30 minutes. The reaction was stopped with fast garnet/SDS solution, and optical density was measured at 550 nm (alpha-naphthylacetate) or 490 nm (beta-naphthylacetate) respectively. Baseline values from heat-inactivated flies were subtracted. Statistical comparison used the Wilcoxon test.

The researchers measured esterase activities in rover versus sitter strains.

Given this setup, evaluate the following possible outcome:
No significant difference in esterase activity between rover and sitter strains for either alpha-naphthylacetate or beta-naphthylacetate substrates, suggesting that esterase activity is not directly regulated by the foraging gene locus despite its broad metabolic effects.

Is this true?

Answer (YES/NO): YES